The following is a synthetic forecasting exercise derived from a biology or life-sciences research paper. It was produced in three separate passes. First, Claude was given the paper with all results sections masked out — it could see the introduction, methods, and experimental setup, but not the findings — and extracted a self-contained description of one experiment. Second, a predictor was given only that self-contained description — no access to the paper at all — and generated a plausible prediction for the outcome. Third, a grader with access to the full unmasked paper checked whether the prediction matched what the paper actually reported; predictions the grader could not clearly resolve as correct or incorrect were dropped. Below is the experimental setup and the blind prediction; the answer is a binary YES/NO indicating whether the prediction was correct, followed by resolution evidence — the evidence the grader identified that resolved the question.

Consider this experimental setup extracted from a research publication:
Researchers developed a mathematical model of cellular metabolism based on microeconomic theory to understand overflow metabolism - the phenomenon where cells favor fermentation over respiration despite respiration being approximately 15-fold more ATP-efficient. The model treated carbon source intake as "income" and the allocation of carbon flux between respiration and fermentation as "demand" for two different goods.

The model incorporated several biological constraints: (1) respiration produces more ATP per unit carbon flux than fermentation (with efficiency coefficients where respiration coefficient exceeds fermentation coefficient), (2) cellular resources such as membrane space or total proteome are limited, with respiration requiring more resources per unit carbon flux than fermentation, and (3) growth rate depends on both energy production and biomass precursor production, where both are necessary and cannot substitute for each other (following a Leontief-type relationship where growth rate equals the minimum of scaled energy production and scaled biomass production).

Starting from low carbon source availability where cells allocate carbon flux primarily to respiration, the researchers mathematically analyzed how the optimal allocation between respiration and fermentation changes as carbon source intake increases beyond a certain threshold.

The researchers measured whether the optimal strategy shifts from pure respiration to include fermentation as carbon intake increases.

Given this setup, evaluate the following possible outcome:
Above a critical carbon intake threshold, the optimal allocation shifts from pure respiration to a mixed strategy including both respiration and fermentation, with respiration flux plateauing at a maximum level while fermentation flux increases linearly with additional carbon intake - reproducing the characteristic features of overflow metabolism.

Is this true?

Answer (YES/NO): NO